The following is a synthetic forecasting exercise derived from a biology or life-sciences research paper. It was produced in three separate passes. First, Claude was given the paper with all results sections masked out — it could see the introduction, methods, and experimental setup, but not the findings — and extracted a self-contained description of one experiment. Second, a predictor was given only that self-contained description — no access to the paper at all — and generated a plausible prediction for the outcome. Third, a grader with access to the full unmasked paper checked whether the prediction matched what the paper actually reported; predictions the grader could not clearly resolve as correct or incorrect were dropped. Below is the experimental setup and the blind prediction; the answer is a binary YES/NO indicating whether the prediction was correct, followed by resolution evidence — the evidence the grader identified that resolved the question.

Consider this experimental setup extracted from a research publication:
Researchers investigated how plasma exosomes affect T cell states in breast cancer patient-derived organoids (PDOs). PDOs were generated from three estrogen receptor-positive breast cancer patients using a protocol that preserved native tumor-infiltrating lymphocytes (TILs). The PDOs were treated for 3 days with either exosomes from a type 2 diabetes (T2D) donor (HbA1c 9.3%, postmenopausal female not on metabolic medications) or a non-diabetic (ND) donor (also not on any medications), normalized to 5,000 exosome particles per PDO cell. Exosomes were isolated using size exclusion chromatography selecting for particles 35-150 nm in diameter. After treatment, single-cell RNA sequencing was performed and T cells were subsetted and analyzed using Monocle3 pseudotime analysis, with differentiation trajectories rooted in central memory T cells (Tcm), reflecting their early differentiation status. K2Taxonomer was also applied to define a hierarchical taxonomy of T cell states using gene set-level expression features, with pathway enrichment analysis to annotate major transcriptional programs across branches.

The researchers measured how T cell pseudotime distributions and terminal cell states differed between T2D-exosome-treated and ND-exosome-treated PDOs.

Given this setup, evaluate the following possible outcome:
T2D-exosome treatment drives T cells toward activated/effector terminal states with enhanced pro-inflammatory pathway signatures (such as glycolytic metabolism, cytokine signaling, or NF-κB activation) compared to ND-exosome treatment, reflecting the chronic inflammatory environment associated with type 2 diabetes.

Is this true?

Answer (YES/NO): NO